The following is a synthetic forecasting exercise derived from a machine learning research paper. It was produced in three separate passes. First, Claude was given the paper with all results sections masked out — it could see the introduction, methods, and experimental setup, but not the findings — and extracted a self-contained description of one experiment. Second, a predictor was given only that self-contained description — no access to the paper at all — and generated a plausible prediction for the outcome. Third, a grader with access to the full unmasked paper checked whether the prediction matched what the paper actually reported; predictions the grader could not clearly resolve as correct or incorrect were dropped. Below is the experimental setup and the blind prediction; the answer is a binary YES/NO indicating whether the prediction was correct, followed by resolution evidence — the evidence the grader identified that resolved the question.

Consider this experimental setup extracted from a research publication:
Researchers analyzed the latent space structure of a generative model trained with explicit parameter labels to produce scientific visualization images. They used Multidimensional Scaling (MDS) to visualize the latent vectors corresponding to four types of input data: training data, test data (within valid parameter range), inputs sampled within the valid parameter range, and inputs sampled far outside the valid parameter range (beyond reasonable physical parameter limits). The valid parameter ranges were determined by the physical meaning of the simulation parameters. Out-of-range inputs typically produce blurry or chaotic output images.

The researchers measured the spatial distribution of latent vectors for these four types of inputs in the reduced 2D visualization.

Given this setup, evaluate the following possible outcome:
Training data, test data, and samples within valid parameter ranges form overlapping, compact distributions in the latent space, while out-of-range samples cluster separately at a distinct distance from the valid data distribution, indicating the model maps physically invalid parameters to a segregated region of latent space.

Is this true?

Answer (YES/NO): NO